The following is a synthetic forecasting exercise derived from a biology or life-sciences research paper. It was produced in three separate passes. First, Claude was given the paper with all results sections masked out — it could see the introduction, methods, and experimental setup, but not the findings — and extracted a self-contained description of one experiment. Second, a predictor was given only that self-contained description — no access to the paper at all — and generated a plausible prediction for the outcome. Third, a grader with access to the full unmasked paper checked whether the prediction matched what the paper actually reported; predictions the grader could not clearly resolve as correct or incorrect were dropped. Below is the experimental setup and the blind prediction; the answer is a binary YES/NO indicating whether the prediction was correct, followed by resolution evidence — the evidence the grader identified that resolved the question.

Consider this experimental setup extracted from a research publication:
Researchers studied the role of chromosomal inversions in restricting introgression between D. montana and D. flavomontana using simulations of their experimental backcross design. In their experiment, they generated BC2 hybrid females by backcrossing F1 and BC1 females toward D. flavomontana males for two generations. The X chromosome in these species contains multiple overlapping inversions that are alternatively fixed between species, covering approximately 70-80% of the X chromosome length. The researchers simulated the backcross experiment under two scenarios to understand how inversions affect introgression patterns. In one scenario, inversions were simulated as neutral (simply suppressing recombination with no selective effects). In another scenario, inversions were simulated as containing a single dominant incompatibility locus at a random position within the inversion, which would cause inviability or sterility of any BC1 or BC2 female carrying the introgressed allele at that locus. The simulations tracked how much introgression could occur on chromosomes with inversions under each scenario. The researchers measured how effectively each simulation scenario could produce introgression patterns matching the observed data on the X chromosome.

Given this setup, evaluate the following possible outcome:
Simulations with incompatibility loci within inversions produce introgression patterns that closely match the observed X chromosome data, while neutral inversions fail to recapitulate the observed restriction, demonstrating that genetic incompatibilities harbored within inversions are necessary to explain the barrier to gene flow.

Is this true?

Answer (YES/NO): YES